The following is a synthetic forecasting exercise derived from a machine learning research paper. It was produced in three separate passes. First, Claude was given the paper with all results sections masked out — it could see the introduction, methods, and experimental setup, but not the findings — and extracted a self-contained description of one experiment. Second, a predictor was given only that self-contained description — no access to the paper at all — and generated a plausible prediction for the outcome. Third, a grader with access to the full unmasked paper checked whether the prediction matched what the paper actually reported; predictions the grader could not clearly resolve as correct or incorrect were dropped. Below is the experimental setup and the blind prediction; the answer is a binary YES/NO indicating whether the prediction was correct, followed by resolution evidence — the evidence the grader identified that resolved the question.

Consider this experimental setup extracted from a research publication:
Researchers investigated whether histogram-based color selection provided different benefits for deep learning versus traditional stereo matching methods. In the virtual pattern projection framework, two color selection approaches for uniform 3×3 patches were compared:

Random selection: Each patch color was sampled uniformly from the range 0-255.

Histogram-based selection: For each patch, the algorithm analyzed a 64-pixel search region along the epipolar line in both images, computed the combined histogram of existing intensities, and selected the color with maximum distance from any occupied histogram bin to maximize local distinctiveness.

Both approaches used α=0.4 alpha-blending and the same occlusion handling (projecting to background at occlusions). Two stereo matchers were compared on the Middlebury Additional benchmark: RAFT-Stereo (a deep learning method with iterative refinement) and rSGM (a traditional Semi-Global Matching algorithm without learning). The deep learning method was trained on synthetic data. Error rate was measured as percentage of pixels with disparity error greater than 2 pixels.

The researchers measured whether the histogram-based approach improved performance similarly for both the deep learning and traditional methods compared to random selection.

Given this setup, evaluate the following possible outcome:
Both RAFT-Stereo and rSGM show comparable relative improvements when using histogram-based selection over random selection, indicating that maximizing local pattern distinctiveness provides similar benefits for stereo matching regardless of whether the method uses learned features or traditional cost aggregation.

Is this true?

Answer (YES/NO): NO